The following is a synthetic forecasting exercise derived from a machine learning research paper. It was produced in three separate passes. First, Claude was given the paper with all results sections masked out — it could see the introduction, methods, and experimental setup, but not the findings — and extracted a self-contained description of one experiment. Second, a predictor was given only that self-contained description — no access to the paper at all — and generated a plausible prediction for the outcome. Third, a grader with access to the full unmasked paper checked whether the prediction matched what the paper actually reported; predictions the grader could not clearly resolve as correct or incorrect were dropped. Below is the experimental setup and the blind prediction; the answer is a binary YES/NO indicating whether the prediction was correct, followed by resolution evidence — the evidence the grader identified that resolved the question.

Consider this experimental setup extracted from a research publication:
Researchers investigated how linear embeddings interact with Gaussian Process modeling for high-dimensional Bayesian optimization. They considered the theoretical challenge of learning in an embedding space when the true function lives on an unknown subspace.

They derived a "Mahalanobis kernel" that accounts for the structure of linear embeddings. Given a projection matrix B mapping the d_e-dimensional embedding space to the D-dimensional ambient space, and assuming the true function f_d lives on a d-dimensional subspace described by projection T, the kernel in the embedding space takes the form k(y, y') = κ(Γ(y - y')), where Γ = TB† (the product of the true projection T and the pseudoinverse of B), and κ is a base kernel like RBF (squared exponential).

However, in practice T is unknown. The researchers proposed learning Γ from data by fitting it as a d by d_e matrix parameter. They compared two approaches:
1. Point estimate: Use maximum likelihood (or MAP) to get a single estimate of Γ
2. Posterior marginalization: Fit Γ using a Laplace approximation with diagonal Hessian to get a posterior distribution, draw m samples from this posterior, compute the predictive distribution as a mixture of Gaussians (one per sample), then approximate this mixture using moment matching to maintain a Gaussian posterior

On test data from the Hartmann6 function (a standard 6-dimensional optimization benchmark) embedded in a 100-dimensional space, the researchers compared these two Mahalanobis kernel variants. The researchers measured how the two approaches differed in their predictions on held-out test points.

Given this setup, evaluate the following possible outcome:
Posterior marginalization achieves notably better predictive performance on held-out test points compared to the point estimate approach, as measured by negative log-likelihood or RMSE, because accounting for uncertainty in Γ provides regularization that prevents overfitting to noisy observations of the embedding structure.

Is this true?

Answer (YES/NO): NO